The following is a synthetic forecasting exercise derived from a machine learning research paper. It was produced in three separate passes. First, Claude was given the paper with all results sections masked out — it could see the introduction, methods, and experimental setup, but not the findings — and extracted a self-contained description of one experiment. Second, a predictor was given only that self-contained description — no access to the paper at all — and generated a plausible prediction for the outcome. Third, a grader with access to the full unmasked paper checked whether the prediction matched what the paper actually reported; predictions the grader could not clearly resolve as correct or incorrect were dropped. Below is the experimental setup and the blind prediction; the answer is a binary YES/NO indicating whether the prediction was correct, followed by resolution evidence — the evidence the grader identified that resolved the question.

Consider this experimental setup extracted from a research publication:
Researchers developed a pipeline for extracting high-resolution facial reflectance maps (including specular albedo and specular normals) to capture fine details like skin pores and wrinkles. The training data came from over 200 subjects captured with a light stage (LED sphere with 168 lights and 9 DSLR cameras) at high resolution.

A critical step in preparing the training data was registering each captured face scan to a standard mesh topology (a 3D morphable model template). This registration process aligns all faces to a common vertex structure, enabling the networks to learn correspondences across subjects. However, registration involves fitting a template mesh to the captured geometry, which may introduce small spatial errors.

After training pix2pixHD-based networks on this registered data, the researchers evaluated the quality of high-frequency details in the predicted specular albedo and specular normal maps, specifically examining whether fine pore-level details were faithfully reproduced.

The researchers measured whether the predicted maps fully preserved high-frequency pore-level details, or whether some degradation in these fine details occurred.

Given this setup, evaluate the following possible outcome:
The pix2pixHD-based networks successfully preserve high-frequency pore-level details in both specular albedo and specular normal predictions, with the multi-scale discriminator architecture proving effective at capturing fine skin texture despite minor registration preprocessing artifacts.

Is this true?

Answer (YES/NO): NO